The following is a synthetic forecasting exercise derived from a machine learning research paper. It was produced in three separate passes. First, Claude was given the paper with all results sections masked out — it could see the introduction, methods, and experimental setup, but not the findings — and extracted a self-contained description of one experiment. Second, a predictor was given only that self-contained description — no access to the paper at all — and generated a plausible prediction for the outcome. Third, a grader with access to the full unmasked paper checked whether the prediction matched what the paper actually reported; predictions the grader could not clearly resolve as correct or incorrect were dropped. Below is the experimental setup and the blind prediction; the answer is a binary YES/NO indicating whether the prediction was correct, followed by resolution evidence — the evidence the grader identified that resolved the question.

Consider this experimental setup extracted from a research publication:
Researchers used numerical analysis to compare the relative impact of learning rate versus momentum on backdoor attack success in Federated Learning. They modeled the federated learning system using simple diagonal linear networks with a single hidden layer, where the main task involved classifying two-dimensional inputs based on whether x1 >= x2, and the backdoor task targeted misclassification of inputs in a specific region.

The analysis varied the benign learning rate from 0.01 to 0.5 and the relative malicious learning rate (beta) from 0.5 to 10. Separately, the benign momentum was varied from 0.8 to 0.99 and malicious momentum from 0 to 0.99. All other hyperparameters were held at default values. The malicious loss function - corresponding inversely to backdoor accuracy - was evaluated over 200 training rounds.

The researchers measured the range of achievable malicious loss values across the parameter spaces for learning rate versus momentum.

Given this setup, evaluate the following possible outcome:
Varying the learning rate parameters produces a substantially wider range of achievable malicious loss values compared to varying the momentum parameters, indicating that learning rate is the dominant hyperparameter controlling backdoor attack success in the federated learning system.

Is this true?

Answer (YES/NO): YES